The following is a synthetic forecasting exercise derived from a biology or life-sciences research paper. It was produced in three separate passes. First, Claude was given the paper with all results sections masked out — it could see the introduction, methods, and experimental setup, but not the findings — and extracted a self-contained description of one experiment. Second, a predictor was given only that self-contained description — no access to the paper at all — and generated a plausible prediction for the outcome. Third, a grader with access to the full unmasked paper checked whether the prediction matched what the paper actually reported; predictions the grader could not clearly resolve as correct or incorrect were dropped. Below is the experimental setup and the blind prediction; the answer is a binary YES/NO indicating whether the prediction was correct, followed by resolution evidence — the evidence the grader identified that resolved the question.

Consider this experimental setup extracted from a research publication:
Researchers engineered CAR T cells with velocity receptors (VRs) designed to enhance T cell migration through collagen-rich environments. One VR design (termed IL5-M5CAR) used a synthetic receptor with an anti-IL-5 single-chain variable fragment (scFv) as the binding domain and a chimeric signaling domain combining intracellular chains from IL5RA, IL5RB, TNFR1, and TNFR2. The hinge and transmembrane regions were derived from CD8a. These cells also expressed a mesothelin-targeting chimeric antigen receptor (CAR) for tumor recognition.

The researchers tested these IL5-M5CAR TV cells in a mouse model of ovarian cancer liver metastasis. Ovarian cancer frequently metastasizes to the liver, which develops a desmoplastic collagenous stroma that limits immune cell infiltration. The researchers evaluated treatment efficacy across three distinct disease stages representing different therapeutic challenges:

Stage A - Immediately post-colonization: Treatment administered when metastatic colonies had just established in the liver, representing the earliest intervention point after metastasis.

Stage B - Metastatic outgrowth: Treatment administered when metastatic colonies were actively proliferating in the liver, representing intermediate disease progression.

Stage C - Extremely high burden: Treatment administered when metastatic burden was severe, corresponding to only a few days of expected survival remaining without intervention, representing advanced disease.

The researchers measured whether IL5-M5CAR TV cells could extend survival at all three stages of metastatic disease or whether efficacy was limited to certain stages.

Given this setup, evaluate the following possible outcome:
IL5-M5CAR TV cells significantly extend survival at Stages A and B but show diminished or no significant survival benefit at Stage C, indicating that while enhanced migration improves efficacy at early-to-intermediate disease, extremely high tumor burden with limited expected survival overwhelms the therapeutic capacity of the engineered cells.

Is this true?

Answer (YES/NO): NO